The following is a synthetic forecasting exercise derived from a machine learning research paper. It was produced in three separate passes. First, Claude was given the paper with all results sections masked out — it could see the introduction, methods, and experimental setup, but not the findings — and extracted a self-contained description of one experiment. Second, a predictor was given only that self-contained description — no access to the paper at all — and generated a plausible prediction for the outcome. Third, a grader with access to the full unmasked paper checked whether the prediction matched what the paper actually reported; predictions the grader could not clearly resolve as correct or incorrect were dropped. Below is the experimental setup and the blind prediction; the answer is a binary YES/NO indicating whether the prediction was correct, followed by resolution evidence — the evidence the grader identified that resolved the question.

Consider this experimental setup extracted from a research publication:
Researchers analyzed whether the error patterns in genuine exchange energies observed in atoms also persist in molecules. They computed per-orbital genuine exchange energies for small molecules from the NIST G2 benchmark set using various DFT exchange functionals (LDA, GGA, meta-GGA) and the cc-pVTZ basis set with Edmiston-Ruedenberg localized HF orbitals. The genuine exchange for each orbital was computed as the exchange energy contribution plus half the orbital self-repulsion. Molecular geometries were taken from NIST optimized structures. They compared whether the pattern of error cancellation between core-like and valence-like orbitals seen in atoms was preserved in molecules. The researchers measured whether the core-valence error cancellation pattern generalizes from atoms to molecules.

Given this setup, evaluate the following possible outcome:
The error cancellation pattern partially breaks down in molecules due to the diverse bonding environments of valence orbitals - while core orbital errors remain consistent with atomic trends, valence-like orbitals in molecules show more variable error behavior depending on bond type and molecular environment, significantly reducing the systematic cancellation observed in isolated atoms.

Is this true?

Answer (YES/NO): NO